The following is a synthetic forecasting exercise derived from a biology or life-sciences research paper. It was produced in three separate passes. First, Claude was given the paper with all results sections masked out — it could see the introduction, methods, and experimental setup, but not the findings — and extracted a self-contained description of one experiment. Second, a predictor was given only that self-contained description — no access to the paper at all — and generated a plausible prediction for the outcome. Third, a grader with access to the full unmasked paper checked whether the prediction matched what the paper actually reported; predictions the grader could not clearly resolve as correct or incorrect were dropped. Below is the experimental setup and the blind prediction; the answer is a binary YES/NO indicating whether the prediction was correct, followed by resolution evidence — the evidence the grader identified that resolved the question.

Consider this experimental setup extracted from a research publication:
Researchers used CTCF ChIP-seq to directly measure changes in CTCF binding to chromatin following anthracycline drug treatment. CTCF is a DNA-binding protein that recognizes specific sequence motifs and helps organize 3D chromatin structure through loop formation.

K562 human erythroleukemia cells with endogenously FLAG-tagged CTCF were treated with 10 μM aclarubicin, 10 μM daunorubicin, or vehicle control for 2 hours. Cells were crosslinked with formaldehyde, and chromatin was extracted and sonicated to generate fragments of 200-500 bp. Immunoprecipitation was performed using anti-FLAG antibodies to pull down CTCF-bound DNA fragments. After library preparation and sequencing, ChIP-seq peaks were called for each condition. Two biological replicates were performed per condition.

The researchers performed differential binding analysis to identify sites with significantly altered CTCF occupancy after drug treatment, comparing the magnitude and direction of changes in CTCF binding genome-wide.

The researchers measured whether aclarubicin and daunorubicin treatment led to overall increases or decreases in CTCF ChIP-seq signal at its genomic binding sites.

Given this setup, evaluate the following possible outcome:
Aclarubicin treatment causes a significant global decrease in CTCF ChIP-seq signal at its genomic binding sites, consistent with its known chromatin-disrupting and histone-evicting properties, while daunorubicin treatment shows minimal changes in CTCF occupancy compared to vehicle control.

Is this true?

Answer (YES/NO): NO